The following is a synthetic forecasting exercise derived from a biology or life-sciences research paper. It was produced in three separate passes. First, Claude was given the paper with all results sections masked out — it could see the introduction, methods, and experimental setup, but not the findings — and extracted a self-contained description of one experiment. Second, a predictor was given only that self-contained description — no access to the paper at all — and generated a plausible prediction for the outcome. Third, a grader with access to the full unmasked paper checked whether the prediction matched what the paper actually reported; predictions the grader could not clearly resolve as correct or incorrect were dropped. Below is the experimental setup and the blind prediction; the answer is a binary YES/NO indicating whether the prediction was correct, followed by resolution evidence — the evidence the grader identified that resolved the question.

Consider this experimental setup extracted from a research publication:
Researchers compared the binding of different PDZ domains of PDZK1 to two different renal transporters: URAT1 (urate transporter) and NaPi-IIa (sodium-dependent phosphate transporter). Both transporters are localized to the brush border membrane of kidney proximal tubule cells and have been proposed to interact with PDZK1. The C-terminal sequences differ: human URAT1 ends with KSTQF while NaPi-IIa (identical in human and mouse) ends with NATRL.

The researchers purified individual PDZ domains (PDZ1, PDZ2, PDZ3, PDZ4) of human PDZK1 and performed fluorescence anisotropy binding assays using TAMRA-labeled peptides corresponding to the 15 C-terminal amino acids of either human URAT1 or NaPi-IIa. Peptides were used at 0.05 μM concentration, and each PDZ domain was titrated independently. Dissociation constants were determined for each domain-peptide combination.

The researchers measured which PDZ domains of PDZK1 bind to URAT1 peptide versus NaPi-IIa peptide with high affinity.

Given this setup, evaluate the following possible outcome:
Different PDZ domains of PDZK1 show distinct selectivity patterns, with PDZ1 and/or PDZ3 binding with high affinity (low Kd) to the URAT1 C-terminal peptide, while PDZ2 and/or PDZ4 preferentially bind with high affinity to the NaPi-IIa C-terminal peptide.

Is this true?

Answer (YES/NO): NO